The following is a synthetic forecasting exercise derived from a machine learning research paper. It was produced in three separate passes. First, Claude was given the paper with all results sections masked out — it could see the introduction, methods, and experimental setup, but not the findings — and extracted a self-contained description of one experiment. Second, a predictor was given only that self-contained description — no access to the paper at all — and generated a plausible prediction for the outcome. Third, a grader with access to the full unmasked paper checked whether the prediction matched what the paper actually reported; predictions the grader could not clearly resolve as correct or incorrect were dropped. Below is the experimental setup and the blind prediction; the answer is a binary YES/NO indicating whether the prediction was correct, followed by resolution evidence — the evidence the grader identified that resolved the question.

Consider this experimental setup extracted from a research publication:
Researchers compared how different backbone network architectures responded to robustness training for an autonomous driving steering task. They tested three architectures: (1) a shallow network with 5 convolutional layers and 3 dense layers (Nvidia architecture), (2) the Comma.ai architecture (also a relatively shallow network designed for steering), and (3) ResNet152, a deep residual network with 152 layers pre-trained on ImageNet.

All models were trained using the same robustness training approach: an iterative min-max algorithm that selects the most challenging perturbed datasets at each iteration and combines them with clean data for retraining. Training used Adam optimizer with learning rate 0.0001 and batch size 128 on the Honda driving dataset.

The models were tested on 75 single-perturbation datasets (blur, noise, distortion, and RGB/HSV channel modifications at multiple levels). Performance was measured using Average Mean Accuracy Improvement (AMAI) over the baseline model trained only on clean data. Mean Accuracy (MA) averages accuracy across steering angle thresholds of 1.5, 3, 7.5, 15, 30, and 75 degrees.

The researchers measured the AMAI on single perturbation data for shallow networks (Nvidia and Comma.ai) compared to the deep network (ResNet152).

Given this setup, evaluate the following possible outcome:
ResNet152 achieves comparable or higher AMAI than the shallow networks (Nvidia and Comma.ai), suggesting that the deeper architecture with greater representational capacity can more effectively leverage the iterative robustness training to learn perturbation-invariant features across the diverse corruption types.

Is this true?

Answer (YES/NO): NO